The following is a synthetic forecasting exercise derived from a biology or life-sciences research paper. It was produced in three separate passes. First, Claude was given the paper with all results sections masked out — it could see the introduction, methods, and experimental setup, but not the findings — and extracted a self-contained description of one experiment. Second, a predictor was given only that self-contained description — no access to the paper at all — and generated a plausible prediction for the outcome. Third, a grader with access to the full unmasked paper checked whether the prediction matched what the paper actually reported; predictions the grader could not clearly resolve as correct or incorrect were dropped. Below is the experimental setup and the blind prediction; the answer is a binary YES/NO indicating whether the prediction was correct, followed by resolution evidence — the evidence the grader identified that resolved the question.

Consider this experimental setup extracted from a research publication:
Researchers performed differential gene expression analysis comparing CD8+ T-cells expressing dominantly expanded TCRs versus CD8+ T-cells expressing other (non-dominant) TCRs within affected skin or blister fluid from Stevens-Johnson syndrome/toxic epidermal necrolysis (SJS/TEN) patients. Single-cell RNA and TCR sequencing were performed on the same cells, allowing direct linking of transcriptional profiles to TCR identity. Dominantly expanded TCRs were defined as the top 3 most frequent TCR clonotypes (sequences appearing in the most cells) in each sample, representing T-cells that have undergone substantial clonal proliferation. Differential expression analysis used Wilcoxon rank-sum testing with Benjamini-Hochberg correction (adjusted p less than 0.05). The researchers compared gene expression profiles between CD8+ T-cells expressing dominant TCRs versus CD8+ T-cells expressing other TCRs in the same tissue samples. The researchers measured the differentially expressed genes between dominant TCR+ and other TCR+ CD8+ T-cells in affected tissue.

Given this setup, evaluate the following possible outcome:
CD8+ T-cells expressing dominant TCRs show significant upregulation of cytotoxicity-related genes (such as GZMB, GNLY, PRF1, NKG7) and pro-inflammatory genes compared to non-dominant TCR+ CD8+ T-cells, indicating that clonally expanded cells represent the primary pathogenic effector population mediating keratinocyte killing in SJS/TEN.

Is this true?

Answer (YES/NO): YES